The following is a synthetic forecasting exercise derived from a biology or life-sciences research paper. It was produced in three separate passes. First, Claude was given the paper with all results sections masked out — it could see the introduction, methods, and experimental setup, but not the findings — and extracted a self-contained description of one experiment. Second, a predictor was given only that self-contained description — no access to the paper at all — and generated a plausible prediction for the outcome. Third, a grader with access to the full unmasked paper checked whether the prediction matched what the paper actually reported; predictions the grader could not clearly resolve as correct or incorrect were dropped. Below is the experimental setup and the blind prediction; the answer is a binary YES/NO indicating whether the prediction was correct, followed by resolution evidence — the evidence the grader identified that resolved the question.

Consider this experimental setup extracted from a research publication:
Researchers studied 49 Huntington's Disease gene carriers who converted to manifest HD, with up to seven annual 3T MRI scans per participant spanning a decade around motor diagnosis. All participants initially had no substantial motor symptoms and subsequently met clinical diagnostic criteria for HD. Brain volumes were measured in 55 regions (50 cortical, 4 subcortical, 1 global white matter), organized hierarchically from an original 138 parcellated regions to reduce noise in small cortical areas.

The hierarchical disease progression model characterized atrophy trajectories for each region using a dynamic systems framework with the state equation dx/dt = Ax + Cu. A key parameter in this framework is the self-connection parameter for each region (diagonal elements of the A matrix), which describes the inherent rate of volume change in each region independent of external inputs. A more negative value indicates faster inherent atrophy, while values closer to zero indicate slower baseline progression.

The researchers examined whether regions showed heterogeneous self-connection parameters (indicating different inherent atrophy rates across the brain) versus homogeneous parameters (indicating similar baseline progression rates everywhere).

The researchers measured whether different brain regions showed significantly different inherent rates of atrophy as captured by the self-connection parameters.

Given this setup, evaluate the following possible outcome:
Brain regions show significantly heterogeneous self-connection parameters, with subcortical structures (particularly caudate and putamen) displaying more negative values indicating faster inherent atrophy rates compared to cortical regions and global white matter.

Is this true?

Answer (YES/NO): YES